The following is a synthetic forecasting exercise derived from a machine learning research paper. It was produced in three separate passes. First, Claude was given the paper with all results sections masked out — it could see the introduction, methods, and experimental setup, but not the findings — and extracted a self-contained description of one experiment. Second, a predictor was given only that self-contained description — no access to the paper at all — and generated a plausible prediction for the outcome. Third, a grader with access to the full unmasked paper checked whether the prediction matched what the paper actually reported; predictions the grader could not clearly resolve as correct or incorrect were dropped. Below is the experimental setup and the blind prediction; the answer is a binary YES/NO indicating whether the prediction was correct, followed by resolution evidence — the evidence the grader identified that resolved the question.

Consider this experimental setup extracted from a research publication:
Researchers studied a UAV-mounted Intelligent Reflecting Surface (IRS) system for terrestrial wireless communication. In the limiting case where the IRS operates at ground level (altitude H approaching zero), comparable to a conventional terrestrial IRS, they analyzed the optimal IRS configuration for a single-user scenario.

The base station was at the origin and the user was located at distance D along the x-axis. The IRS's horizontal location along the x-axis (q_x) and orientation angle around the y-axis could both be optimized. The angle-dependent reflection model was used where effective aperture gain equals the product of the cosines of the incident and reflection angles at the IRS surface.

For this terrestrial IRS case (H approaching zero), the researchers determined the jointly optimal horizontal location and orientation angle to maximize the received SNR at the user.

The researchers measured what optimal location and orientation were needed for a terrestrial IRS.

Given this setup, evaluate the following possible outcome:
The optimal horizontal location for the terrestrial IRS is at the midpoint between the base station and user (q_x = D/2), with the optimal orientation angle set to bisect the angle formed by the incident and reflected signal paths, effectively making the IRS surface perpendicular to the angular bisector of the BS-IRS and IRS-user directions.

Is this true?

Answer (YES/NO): NO